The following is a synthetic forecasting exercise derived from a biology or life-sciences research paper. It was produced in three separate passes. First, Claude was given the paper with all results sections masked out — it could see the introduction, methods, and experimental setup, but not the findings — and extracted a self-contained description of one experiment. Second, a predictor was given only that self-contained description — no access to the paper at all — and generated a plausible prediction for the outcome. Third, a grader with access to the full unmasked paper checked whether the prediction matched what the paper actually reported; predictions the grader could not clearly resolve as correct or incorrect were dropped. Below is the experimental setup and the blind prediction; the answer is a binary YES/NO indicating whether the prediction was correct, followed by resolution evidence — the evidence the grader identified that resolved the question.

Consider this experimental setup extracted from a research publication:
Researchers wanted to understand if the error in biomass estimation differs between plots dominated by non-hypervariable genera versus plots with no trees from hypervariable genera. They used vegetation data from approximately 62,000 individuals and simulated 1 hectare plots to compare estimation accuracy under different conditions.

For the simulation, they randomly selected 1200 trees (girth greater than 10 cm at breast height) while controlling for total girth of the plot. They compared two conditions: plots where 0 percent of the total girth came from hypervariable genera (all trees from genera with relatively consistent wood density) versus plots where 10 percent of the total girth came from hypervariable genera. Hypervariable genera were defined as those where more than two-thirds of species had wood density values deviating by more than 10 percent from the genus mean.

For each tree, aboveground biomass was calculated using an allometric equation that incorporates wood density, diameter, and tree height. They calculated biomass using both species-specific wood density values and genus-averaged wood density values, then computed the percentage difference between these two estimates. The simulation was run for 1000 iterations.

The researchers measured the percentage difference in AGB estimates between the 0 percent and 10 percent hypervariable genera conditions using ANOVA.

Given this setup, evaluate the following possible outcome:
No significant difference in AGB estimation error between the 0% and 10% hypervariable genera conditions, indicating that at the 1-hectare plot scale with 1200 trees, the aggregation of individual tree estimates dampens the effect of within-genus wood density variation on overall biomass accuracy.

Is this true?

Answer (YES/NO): NO